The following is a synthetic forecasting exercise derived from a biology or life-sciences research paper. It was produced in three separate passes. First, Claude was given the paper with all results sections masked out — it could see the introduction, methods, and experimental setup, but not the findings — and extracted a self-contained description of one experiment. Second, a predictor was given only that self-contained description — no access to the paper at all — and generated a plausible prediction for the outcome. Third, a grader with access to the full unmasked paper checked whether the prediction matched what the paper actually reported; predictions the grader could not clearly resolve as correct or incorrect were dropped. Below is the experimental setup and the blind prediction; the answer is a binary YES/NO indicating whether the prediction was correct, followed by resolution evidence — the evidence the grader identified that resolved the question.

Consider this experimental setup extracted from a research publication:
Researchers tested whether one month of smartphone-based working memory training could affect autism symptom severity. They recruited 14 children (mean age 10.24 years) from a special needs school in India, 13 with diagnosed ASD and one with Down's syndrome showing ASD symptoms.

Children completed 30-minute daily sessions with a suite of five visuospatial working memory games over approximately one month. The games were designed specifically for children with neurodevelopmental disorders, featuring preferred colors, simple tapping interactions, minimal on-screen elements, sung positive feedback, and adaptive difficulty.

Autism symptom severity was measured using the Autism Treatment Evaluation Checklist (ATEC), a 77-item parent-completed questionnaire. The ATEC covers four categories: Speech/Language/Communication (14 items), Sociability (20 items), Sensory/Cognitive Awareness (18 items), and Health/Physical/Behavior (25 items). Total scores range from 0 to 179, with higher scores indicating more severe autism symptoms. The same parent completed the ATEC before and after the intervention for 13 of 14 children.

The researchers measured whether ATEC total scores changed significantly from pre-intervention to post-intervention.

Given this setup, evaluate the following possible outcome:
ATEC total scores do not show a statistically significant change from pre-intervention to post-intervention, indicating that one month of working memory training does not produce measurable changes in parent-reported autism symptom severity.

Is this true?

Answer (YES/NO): YES